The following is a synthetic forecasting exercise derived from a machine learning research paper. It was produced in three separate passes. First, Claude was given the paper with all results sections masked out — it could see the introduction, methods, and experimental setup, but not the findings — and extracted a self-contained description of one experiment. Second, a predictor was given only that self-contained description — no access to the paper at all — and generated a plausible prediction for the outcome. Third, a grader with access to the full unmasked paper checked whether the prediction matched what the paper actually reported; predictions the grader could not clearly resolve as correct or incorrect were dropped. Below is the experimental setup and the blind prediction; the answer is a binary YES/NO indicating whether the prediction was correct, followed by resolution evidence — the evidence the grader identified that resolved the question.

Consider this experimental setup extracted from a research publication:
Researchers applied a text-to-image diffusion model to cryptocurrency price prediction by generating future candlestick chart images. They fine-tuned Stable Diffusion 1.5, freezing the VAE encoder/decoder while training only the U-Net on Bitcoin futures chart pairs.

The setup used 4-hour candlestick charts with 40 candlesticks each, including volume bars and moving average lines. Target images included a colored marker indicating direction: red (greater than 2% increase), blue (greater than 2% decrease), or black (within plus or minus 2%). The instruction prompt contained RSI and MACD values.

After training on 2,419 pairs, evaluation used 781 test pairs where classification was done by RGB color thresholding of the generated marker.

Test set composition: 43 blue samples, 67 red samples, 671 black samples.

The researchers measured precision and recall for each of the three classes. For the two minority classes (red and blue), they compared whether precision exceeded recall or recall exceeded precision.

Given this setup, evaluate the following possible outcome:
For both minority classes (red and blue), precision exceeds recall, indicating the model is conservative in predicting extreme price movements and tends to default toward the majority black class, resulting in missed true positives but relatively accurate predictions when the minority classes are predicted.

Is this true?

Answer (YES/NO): NO